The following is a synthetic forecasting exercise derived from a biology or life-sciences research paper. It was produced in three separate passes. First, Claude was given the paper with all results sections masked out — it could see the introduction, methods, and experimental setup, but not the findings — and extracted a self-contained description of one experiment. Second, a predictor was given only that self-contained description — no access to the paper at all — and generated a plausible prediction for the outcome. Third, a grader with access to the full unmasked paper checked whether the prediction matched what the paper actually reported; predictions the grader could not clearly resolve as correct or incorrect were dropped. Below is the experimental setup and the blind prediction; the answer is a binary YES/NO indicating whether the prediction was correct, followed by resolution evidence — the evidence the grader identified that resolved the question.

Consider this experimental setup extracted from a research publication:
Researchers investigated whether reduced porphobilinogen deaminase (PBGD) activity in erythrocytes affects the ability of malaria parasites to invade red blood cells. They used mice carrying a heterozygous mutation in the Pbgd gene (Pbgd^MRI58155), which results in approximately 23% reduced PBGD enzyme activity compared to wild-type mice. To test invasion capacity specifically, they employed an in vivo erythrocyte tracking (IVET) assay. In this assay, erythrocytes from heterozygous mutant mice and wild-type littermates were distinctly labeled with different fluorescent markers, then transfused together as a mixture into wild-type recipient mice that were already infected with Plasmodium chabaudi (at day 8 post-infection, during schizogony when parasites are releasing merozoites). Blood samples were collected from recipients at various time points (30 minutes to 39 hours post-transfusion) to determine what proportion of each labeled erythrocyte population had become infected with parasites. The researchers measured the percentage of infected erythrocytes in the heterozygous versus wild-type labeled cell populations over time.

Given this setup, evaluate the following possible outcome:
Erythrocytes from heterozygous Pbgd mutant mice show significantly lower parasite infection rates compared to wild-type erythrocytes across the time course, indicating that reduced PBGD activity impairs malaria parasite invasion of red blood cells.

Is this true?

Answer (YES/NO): NO